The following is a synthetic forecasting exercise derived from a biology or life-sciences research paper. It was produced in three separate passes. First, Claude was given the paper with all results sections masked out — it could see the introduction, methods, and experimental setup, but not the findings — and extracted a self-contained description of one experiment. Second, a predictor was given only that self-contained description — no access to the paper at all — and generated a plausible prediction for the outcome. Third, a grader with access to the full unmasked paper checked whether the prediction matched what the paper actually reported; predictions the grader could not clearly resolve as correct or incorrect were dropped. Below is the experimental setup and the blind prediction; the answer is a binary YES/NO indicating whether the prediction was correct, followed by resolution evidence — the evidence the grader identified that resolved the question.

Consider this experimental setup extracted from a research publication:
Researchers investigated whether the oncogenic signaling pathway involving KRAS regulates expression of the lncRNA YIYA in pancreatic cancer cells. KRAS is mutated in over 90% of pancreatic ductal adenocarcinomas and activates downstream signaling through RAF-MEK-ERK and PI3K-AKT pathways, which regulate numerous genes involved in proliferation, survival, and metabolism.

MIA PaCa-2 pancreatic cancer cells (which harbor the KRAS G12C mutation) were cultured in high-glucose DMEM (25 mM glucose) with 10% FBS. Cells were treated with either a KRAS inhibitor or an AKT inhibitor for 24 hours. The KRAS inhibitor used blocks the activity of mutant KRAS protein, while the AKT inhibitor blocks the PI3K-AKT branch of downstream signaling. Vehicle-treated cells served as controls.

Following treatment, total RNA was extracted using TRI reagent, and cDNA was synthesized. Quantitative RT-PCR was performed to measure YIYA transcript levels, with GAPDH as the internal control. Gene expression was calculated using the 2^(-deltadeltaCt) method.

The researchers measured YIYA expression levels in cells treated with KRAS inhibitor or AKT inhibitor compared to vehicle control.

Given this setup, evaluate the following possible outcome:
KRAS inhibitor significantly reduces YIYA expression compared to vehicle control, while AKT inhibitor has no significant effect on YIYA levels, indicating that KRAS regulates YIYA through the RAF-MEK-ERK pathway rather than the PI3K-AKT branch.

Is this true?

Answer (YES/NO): NO